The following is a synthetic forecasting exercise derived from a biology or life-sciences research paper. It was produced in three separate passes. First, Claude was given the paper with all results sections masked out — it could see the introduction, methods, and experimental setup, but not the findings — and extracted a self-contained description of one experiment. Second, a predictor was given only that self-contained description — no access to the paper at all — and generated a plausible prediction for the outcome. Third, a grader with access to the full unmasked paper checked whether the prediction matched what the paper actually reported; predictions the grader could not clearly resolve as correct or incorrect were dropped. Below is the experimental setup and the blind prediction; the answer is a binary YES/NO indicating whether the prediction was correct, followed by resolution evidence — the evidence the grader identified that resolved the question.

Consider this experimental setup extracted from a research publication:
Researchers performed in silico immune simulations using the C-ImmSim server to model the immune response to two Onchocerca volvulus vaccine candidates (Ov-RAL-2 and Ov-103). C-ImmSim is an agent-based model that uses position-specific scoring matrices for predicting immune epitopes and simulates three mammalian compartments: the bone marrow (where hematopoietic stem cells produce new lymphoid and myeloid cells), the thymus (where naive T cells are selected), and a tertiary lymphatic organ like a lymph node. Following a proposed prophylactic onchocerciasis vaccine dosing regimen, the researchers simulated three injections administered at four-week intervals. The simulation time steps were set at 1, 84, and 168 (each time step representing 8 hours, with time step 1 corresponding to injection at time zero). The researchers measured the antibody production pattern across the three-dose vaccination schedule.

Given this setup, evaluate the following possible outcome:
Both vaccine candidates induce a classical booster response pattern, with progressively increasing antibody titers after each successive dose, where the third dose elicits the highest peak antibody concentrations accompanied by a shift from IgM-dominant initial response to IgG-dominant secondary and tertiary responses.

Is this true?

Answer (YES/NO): NO